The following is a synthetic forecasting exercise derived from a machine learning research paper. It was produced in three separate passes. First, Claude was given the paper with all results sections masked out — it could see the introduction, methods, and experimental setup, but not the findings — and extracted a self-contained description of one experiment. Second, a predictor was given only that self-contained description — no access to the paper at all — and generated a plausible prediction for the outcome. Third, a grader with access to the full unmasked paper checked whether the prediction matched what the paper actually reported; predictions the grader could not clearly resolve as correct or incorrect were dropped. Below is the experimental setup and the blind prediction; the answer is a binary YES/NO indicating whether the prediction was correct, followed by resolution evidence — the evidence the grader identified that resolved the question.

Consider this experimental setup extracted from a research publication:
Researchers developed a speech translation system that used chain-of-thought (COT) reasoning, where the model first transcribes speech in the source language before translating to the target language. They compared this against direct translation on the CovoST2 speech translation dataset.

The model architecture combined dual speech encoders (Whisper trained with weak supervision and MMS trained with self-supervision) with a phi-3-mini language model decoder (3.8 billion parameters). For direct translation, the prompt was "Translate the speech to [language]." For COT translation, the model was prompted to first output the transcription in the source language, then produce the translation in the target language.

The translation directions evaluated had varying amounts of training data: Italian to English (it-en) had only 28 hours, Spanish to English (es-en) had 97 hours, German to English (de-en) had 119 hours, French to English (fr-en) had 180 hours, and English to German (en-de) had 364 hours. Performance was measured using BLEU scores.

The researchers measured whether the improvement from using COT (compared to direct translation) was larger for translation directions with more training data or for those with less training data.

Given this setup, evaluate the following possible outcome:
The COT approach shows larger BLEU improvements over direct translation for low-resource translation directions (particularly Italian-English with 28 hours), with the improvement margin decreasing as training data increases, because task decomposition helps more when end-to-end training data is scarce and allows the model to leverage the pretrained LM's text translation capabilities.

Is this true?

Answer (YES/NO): NO